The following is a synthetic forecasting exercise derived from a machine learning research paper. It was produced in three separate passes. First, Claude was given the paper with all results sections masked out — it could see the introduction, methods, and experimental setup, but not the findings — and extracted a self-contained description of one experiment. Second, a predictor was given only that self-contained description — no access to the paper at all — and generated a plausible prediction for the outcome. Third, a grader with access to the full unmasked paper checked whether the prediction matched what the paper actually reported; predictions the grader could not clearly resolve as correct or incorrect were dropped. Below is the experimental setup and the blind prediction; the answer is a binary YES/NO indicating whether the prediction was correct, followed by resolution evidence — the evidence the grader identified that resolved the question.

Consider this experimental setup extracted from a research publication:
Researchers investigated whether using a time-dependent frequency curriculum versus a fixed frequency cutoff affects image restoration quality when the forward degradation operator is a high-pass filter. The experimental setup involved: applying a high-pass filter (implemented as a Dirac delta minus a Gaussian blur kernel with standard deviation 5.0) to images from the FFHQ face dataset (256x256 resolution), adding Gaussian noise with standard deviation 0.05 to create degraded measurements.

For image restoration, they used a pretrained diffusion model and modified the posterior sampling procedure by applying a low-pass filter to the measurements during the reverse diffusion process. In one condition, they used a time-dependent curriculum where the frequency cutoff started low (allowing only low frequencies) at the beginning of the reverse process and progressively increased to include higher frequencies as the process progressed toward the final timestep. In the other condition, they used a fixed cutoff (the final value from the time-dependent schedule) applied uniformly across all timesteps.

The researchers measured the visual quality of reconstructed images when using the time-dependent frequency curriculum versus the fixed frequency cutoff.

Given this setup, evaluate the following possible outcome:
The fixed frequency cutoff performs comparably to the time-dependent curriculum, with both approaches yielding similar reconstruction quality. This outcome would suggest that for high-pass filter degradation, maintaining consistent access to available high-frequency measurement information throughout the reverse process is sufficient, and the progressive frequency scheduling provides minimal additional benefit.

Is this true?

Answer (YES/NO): NO